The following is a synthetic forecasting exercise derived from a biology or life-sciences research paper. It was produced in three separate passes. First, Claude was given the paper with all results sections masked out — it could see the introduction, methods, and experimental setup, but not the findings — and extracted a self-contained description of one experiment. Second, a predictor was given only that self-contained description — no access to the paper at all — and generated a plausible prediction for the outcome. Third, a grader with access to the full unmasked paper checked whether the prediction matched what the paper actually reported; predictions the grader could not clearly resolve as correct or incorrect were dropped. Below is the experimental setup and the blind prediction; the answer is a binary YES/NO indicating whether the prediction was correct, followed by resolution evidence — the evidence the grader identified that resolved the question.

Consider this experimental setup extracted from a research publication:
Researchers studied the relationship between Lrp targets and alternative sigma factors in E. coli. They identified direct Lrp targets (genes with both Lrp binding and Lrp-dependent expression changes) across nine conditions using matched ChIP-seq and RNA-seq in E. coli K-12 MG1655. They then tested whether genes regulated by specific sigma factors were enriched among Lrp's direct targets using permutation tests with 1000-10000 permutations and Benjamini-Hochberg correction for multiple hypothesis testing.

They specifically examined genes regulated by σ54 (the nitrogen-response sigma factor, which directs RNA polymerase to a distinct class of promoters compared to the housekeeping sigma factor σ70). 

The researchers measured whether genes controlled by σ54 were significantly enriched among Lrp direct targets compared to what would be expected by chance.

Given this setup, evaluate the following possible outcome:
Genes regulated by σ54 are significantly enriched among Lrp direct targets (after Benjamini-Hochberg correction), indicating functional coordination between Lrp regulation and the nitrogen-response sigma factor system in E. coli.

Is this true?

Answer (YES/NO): YES